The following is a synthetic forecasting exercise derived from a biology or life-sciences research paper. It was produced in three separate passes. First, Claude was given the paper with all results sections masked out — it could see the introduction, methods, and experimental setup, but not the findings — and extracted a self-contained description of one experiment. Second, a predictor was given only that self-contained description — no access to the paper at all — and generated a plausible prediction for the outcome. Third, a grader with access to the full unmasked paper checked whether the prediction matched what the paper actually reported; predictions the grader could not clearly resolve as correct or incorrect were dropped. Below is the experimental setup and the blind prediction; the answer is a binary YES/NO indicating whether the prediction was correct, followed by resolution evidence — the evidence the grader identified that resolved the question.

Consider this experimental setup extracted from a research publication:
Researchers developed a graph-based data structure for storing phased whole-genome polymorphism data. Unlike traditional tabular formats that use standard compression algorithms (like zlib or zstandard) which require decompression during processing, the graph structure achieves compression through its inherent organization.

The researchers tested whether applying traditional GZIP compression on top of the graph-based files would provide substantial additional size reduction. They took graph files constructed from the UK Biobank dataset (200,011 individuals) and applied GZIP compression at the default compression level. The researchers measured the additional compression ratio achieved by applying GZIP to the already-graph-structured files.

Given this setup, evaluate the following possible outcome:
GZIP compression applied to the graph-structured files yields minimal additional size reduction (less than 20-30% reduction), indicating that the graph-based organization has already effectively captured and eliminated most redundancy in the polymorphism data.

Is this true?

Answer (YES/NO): NO